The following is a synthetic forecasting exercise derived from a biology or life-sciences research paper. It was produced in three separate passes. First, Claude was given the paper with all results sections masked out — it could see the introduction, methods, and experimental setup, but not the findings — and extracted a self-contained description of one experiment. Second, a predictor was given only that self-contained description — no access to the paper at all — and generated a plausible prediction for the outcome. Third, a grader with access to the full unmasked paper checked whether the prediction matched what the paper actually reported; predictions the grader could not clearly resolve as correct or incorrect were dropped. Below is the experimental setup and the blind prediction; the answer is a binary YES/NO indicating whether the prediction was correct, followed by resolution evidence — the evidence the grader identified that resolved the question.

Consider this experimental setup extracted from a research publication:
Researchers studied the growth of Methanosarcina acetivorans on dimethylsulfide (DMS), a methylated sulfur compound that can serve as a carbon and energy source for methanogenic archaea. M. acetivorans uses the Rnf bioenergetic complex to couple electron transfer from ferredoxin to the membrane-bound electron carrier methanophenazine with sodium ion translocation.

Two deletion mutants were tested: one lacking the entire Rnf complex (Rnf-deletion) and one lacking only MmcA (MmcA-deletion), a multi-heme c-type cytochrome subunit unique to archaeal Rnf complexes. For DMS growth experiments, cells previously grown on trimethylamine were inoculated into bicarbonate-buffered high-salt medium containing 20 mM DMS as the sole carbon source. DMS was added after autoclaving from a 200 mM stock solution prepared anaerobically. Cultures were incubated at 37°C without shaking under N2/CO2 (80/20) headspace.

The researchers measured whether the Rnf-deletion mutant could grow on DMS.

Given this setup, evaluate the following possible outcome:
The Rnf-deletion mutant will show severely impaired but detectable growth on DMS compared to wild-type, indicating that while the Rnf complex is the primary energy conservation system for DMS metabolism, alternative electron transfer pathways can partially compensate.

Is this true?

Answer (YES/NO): NO